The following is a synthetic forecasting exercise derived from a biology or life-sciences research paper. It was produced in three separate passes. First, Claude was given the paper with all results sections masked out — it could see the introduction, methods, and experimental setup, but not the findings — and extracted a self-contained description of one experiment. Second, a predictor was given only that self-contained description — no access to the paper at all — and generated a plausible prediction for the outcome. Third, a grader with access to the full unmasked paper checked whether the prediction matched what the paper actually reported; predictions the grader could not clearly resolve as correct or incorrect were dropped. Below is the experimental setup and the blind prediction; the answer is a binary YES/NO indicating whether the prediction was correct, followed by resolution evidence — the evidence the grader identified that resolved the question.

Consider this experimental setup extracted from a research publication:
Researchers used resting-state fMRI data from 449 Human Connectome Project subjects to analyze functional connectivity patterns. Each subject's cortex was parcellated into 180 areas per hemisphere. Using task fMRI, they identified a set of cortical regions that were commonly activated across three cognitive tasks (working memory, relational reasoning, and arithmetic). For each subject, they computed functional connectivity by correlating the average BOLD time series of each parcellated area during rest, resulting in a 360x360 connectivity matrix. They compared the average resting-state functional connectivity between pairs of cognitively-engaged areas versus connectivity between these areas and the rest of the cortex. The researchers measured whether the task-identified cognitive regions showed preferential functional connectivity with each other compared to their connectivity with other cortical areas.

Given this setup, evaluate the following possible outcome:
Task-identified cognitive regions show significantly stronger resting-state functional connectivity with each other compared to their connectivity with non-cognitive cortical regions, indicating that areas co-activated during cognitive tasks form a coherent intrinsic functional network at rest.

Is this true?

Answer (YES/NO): YES